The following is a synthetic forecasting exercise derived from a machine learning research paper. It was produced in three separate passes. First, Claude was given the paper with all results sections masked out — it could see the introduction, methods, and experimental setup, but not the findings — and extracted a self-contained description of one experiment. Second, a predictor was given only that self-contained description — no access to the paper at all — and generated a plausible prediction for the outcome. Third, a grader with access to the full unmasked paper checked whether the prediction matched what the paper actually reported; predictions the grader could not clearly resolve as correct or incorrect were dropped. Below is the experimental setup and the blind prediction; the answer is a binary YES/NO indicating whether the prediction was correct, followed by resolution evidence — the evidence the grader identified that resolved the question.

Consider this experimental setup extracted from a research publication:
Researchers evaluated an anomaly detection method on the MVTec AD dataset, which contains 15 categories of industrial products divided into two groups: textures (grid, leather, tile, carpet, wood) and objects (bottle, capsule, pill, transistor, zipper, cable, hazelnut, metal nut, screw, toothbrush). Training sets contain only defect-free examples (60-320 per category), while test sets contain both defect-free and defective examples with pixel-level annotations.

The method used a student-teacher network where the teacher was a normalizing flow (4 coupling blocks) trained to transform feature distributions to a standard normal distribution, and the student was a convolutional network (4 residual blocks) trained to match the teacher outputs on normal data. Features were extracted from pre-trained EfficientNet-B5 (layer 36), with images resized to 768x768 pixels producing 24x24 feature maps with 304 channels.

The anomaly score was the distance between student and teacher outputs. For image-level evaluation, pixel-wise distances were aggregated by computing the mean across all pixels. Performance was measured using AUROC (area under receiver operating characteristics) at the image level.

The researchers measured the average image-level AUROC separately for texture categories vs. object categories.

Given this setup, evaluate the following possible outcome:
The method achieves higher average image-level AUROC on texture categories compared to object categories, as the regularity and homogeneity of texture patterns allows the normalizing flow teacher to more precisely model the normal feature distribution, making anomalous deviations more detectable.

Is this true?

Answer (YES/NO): YES